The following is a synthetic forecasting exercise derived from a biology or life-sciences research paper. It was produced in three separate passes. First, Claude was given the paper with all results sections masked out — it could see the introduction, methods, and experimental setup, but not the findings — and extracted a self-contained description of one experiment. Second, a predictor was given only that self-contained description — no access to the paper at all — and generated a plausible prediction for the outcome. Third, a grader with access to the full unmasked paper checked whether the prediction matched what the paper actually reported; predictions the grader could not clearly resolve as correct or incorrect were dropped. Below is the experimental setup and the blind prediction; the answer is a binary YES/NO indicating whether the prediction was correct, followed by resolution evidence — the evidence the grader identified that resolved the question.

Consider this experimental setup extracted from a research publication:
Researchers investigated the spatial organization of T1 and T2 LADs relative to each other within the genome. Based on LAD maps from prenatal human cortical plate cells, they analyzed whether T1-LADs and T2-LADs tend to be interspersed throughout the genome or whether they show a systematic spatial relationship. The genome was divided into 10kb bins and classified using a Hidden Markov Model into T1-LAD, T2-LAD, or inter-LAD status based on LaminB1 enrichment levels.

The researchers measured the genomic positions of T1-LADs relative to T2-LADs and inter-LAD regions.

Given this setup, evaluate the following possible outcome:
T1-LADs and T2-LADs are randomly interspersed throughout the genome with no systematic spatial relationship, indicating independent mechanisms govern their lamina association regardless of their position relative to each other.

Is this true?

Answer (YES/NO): NO